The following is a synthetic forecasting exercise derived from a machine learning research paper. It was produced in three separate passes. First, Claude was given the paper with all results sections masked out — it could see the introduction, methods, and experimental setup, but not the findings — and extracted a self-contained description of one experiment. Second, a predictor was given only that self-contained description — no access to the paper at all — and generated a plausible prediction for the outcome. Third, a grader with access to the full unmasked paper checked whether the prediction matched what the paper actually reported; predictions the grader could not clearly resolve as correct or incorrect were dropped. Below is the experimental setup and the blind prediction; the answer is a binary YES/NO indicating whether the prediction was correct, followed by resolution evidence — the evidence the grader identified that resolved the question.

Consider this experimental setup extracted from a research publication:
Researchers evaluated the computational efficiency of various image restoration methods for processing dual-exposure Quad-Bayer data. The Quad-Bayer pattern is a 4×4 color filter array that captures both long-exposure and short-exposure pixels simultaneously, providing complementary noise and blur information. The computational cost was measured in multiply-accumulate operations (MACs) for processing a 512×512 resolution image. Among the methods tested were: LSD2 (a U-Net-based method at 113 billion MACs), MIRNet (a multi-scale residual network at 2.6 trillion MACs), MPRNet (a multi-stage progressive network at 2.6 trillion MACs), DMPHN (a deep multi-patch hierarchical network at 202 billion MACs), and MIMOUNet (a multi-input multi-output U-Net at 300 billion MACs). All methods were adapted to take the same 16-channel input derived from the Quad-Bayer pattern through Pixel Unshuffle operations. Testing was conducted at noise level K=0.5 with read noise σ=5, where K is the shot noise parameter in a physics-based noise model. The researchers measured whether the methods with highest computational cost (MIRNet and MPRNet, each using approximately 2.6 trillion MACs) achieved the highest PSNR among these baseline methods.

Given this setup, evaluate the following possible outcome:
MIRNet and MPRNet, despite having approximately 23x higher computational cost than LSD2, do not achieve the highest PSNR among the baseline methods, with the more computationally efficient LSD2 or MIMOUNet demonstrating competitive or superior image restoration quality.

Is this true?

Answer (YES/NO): YES